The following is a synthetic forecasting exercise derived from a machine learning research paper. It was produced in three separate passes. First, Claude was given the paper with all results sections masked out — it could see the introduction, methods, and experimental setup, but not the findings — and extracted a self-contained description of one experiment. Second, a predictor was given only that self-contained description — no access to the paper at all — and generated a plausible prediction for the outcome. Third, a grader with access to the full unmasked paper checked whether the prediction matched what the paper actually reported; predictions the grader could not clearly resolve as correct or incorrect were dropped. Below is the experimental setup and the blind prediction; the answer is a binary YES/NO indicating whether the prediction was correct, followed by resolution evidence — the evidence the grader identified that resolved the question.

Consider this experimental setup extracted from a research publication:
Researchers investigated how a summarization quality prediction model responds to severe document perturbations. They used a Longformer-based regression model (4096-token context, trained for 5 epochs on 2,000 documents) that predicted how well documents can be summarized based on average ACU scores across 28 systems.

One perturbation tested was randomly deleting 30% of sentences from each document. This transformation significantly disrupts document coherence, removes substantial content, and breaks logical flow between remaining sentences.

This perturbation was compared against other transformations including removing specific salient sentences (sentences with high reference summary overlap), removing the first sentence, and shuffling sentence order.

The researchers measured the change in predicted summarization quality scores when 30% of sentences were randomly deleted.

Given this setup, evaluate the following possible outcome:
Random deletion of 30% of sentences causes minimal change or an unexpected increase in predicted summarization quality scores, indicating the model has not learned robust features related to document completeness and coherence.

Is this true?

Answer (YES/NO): YES